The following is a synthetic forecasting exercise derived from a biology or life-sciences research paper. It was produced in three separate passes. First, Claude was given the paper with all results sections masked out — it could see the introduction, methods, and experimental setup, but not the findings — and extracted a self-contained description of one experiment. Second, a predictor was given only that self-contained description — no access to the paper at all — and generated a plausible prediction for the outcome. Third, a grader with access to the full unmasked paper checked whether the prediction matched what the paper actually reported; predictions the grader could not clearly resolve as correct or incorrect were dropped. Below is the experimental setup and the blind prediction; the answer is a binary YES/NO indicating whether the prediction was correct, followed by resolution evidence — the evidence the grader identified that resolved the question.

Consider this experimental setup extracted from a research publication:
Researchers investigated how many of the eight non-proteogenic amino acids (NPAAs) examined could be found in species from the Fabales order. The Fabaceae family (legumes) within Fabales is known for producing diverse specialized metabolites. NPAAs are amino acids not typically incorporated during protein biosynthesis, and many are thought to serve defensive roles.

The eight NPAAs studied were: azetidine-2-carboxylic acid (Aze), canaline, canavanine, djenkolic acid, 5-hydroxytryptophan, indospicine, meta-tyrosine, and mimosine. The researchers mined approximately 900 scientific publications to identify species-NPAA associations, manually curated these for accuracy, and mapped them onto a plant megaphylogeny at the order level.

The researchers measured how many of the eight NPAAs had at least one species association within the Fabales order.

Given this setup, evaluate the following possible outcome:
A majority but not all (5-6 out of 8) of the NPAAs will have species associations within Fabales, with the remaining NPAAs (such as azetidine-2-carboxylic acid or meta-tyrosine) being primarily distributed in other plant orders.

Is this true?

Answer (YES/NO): NO